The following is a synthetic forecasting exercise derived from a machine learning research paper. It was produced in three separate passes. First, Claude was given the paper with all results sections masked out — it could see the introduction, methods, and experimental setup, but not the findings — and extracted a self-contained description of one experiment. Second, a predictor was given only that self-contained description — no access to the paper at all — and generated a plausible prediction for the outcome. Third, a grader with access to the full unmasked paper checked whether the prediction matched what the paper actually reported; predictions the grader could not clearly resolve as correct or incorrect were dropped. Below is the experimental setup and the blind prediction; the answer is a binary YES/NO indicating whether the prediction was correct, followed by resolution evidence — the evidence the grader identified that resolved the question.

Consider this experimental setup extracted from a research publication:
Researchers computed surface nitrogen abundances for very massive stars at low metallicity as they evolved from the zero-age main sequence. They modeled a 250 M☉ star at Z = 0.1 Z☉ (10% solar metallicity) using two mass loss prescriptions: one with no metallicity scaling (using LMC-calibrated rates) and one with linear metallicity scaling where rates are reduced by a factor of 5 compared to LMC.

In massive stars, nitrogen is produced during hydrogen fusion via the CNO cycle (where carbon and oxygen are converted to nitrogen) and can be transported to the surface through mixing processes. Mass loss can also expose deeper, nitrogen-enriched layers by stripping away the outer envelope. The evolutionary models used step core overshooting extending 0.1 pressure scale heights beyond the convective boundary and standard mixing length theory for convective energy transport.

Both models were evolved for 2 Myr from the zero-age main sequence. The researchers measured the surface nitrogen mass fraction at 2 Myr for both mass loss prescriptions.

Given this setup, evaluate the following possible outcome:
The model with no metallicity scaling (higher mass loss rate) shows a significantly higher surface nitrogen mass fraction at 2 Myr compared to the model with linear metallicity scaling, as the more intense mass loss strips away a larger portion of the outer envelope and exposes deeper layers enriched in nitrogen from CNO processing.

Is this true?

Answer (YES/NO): YES